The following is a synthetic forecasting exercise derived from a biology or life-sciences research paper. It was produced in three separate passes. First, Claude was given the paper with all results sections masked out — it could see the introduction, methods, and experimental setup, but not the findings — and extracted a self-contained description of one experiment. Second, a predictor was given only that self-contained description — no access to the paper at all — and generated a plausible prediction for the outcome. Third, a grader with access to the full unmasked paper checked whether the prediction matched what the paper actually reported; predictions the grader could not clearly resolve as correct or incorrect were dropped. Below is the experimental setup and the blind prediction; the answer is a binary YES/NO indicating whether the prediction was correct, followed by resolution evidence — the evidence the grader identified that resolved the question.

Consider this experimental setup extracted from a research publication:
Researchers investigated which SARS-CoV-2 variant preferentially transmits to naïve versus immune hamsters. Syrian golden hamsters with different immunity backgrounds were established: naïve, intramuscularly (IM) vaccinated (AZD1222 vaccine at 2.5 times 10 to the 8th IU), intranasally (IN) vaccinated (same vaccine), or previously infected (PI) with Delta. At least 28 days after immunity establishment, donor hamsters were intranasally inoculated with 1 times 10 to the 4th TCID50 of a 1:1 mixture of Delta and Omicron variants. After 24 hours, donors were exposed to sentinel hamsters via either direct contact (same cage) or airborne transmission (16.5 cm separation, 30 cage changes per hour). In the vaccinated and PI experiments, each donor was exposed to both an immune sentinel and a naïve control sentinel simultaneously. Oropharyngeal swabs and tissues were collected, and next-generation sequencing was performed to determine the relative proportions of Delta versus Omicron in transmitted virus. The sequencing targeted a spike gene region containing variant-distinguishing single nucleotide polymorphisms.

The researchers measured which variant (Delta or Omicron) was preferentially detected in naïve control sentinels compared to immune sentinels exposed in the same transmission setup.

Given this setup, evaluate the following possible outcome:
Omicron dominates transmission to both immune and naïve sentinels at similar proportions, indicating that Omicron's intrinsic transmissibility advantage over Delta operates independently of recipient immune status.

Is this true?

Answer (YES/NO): NO